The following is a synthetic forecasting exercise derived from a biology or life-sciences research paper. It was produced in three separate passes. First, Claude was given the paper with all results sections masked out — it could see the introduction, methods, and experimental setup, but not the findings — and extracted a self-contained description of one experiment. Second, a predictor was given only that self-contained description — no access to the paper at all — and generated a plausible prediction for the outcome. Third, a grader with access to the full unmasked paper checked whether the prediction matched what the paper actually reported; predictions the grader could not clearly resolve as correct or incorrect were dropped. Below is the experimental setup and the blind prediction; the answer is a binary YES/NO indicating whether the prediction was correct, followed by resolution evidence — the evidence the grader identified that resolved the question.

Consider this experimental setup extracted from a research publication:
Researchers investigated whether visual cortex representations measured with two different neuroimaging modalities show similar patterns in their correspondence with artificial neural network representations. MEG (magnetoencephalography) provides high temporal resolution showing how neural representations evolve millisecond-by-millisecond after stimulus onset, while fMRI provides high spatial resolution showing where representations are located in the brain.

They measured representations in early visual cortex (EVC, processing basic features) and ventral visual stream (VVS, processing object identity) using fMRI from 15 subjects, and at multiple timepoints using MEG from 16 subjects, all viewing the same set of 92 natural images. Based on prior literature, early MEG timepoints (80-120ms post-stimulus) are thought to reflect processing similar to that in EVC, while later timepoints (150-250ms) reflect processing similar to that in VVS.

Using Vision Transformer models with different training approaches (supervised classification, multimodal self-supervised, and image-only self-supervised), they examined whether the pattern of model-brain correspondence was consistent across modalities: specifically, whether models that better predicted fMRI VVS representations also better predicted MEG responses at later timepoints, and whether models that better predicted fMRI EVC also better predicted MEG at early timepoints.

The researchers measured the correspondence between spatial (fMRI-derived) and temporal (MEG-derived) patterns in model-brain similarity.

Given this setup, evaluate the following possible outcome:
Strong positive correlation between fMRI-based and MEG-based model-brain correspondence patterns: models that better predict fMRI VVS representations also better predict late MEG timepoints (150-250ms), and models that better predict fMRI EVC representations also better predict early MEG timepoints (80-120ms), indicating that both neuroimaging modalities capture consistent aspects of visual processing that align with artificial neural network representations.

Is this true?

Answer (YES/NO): NO